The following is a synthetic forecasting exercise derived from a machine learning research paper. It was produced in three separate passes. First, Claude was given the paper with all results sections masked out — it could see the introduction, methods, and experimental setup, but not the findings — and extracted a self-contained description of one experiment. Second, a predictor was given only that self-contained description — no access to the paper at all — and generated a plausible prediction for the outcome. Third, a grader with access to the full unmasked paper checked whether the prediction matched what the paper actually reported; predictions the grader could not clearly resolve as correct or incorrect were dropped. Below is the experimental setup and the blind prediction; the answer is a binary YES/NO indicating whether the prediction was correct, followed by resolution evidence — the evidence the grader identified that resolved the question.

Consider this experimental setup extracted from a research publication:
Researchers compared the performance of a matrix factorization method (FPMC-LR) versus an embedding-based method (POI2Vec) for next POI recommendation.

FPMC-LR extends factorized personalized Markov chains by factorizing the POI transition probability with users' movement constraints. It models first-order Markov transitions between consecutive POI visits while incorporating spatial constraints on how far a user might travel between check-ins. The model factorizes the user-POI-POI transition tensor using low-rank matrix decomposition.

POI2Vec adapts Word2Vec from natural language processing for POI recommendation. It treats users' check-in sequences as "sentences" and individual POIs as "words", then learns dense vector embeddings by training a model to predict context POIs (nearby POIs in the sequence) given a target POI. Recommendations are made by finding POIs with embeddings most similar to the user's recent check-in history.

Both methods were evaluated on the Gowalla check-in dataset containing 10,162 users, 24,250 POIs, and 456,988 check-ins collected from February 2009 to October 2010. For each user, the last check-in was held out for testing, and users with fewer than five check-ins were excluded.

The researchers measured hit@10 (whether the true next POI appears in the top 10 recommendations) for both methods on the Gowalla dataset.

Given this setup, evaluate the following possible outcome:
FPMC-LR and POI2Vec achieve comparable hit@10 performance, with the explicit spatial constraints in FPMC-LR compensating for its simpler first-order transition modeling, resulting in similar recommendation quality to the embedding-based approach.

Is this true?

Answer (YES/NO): NO